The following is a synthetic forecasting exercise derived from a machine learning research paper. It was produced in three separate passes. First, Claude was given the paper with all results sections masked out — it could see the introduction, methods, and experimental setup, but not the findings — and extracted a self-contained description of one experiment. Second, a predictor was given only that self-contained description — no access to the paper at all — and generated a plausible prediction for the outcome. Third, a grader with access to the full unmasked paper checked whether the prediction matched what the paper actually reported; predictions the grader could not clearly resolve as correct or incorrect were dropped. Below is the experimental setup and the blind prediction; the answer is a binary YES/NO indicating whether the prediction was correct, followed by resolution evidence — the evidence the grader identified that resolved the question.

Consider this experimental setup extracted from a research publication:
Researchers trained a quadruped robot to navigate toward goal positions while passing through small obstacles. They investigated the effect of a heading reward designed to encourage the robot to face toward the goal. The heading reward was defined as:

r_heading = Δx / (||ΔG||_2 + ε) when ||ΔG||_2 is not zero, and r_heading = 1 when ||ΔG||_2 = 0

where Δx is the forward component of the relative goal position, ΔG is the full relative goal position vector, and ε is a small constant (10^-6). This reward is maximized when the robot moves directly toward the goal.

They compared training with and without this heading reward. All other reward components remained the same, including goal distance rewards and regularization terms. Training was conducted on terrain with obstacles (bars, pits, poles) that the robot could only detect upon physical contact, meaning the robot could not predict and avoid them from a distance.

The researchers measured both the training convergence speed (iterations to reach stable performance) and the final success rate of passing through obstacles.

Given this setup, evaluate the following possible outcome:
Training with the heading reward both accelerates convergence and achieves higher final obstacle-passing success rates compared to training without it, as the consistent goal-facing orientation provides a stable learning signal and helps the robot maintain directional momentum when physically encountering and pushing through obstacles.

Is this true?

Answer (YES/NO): YES